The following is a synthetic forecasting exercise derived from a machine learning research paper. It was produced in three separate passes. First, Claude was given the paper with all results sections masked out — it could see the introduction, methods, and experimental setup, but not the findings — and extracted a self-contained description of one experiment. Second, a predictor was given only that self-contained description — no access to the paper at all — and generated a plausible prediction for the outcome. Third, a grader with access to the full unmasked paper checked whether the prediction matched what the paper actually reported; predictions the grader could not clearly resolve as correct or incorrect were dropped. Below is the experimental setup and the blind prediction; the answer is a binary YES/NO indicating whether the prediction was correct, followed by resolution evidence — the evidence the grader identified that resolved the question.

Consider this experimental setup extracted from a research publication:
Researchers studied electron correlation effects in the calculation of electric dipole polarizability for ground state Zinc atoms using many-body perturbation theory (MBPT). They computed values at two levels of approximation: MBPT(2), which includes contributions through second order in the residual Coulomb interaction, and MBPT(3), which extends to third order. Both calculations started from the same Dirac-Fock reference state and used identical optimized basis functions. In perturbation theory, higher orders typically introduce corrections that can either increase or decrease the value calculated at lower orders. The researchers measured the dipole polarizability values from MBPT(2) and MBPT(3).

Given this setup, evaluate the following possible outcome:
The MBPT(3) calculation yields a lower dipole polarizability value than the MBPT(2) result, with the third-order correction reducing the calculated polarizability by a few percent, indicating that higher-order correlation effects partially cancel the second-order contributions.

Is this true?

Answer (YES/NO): YES